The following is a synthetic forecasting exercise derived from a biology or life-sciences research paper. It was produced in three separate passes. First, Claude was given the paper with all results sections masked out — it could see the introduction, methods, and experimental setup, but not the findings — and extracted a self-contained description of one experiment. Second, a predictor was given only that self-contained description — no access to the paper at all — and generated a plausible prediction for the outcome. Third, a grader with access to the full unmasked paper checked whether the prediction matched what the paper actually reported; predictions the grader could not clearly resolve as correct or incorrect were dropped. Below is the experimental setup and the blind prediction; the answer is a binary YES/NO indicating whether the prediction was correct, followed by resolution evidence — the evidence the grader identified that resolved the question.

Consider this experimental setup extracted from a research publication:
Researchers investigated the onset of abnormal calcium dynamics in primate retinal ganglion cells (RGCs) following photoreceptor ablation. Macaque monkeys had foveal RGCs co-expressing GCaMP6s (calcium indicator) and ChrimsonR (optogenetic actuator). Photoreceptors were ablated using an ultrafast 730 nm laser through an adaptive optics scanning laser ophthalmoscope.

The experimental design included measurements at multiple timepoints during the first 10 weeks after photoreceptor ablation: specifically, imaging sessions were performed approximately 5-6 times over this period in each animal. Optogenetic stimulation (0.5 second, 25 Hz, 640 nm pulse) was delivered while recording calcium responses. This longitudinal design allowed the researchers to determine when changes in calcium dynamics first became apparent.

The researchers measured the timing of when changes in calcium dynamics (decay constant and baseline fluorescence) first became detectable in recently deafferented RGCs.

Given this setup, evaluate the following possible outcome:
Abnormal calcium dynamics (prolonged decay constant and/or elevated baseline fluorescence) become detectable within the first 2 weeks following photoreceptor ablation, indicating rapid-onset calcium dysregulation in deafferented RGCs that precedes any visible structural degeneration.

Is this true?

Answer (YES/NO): NO